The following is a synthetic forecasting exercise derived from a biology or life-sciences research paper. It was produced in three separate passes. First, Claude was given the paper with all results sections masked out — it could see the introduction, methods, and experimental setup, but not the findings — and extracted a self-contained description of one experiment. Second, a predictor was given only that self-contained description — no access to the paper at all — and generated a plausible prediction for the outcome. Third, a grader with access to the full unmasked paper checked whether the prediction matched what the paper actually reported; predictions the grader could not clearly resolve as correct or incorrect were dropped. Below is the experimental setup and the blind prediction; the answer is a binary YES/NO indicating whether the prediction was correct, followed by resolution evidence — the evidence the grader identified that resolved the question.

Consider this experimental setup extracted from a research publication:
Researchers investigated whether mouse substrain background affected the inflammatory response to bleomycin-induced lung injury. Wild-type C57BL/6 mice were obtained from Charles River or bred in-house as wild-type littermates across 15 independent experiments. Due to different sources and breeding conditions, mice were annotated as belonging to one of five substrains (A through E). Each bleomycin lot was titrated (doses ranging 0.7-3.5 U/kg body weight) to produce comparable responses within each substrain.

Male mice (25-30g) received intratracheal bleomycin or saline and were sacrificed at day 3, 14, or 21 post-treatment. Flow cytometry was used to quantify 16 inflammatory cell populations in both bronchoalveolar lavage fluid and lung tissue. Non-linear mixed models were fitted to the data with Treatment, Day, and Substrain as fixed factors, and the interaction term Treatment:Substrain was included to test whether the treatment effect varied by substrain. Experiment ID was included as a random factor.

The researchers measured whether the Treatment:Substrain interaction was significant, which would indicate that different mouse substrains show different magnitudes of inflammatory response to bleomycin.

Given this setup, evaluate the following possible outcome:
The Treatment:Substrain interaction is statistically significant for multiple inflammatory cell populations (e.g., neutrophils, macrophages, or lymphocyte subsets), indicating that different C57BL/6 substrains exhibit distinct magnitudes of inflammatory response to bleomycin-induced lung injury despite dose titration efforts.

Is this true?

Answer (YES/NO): YES